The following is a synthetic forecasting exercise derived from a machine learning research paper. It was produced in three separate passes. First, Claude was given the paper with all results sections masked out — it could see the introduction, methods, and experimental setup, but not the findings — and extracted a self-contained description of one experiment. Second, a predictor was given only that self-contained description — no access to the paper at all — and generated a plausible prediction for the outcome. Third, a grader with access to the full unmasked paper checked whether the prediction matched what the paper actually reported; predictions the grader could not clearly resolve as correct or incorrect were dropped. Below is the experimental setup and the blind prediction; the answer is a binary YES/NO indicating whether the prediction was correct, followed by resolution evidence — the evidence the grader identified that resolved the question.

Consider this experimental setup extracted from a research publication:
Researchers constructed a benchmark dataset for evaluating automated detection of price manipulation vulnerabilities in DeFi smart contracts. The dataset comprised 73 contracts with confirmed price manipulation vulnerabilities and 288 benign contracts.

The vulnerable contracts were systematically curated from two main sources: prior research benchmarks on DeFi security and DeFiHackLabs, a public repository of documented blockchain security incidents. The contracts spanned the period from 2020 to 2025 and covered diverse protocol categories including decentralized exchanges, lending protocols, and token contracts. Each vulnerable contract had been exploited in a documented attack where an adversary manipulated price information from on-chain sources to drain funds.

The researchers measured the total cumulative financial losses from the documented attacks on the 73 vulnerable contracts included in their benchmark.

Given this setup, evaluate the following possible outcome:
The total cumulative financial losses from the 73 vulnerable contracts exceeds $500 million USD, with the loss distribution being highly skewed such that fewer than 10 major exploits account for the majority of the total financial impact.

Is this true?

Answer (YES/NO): NO